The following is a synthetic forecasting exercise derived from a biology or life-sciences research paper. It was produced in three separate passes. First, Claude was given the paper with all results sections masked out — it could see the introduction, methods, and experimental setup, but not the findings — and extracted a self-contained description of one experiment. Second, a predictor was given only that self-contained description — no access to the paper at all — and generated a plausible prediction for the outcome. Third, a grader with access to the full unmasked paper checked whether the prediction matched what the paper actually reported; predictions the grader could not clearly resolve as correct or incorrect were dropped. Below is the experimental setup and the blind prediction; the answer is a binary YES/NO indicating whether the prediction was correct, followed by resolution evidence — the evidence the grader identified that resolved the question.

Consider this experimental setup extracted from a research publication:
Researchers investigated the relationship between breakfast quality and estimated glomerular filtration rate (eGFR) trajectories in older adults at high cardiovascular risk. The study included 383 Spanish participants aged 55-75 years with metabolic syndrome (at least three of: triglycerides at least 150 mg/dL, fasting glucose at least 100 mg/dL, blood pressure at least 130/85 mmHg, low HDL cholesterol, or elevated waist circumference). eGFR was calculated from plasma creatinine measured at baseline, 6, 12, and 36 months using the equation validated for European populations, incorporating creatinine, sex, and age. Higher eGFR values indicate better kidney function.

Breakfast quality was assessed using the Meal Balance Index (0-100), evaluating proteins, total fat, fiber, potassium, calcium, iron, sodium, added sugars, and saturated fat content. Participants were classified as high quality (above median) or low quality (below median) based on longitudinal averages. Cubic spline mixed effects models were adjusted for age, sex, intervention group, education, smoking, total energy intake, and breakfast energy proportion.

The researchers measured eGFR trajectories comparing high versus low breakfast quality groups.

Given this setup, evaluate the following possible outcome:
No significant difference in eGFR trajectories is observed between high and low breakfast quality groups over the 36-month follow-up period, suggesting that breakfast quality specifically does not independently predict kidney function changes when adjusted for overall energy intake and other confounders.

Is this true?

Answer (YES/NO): NO